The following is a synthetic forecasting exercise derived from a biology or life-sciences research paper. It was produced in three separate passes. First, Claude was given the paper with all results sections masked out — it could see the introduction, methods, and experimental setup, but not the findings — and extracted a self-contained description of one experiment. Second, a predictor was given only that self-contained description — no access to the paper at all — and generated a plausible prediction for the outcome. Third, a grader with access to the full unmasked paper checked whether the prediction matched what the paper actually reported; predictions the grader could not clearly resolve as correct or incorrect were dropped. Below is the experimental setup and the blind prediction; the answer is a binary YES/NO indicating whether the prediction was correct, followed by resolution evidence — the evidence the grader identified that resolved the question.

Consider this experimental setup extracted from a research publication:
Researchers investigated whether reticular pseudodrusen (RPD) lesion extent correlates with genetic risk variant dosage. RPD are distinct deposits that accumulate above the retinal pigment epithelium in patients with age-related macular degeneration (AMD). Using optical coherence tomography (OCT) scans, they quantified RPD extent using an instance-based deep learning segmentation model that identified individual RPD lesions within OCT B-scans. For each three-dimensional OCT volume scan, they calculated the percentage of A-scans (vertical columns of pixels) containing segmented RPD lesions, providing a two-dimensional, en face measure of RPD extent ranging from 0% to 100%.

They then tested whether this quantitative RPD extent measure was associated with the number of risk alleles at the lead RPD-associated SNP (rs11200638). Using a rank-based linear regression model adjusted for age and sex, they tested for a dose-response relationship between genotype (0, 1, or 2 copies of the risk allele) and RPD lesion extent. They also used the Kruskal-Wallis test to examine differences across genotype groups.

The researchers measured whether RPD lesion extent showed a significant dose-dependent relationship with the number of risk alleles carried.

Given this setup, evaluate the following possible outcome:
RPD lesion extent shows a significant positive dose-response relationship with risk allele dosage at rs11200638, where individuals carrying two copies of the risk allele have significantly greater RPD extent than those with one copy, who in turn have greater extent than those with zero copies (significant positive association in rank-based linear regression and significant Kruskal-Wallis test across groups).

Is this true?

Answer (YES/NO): YES